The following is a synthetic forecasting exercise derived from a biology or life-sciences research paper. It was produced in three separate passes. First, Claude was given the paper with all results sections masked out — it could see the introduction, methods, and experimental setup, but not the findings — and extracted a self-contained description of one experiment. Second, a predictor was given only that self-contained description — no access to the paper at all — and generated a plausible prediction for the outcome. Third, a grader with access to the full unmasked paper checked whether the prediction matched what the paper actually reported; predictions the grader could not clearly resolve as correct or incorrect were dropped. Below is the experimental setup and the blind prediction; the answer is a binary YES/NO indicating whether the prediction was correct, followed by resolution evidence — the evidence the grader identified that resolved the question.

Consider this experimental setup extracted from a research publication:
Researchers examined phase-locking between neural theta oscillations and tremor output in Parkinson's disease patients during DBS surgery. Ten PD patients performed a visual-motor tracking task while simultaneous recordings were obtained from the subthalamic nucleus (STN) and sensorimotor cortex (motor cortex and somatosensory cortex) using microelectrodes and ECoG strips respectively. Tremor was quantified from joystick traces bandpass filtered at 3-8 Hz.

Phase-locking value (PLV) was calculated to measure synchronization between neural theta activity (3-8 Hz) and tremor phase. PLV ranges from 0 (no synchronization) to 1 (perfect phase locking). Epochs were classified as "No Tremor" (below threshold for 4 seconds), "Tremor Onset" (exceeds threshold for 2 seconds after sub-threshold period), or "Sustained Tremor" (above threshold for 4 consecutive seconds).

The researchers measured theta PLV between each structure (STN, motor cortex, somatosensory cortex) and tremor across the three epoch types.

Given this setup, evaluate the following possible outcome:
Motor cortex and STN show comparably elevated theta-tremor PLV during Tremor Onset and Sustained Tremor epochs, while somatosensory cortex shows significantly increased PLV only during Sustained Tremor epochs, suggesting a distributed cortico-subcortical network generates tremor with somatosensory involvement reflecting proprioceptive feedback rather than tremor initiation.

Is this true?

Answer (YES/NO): NO